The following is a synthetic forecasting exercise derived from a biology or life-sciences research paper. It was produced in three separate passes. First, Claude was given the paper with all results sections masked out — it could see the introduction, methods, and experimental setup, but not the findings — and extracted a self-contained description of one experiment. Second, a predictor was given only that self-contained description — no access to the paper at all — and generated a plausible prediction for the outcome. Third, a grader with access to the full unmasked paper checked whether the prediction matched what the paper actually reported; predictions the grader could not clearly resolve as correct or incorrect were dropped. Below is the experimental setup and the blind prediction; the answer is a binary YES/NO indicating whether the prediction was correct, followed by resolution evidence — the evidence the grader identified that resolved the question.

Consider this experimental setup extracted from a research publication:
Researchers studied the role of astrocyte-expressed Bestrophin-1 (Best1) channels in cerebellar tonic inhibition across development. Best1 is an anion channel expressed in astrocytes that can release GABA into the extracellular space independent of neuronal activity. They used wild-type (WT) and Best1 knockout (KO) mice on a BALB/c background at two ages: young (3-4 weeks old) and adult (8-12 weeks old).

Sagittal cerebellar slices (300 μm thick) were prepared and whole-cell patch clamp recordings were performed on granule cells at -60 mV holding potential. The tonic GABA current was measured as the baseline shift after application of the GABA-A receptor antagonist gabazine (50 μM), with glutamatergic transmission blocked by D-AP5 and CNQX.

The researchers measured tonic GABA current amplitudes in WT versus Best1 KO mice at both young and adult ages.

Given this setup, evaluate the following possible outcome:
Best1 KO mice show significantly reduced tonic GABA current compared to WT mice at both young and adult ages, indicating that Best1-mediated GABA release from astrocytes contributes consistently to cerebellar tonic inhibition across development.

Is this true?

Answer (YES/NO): YES